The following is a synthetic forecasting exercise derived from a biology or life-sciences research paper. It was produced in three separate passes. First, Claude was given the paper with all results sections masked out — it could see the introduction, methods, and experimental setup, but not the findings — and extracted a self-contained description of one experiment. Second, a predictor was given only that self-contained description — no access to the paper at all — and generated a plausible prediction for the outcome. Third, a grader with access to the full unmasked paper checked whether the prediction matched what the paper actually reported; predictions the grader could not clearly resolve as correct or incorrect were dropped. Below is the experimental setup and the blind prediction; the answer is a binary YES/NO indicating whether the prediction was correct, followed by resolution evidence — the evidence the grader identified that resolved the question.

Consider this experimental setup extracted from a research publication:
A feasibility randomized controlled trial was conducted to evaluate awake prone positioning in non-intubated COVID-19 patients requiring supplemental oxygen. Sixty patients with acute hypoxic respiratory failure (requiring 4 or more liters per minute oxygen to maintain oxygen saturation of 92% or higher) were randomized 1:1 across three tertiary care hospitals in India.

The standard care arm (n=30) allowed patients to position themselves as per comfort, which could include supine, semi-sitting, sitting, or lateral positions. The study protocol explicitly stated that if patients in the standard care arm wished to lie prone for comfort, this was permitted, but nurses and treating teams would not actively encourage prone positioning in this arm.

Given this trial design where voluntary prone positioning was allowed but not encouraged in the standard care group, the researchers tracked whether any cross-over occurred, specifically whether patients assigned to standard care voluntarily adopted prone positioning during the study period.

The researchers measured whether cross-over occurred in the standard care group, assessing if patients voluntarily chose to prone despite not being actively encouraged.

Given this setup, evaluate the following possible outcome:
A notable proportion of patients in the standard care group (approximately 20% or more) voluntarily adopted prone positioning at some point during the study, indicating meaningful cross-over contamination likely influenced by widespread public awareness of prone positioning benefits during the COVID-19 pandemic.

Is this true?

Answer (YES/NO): YES